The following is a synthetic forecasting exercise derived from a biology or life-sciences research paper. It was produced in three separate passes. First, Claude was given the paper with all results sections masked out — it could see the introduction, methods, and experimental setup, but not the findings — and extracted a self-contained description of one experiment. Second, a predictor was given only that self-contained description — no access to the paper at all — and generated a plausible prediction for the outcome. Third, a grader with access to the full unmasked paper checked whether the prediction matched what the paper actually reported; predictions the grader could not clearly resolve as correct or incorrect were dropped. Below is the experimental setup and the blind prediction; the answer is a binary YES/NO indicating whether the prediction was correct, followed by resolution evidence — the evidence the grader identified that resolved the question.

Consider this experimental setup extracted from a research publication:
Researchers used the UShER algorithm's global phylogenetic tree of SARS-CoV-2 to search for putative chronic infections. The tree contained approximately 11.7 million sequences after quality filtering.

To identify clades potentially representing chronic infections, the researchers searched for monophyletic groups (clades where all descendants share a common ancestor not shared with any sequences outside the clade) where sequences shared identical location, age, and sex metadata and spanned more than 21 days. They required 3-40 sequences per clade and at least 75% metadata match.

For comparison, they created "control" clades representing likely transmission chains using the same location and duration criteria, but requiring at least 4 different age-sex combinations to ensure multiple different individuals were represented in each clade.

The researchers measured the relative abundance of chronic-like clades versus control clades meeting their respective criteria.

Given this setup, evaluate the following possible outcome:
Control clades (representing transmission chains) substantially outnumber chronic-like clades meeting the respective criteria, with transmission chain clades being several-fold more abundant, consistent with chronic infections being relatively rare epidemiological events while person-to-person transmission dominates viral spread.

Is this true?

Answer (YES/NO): YES